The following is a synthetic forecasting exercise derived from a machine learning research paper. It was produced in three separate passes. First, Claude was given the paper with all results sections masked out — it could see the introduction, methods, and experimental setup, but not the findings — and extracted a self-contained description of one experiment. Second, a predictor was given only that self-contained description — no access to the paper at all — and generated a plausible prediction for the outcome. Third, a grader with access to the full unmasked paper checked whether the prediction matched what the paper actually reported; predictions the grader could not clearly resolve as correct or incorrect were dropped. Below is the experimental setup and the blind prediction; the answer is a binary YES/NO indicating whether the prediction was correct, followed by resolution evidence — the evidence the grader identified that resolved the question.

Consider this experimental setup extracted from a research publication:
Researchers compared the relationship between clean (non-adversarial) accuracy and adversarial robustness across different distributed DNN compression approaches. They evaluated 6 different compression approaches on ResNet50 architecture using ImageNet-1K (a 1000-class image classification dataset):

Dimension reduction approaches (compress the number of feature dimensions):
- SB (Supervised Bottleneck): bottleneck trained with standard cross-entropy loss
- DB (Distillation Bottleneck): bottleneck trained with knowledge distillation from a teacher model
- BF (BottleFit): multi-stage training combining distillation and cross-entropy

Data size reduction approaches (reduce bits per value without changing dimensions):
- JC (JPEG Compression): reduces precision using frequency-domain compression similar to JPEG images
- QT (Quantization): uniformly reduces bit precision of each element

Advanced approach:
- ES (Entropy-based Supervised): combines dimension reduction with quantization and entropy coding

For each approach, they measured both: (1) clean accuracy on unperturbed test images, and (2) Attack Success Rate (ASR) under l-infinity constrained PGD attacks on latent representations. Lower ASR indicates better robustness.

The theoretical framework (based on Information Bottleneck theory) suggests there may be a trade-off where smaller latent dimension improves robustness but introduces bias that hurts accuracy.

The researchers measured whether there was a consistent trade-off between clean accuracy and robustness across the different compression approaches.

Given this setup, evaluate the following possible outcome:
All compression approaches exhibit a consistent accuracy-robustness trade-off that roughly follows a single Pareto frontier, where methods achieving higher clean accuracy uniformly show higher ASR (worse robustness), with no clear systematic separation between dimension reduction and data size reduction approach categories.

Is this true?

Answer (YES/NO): NO